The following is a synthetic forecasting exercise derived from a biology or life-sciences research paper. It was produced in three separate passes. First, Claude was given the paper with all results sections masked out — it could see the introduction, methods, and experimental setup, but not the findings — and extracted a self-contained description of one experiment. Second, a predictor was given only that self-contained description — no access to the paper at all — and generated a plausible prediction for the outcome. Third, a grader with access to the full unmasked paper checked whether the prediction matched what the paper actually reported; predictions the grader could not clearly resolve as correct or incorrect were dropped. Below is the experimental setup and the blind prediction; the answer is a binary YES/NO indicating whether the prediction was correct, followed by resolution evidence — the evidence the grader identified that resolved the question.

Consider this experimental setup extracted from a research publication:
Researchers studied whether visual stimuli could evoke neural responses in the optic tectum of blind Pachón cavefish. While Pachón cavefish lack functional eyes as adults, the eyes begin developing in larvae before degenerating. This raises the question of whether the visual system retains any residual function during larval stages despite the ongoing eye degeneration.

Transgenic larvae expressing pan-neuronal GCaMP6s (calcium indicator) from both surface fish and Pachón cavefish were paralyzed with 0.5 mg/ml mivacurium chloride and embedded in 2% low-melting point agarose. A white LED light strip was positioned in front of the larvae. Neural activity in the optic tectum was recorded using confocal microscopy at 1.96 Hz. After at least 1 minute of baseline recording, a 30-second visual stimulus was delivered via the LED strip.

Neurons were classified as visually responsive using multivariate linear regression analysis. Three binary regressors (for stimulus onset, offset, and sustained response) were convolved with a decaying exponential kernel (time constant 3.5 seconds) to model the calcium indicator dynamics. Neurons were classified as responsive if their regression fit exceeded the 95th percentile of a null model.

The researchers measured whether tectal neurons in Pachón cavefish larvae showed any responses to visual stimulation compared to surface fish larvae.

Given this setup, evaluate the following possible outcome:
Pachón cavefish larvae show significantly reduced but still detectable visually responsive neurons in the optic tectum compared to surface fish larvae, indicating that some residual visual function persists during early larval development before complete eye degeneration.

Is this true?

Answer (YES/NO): YES